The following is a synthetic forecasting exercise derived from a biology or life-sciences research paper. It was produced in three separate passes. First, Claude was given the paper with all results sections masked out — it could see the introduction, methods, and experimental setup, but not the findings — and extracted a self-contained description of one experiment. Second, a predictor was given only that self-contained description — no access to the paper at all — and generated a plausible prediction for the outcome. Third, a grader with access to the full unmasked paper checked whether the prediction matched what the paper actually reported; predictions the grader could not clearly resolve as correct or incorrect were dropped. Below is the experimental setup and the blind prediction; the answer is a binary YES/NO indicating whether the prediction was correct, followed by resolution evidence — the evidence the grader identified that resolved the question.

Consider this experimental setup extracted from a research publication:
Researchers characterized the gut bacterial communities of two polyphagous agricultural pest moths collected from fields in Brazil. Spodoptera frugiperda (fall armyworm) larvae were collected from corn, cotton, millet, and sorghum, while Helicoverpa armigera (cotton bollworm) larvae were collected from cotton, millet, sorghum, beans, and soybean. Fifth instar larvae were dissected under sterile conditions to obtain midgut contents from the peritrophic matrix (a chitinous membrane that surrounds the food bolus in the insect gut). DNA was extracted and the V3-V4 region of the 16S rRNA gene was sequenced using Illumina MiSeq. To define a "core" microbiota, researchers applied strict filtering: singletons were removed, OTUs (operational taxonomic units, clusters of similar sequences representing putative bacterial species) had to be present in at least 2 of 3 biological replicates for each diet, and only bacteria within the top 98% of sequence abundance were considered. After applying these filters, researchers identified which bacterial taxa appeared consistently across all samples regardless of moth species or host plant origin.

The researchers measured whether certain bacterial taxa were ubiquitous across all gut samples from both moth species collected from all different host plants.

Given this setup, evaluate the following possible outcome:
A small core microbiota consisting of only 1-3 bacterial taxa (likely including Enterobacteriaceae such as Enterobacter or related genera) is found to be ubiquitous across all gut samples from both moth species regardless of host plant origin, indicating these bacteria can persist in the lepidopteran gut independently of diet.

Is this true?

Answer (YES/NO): NO